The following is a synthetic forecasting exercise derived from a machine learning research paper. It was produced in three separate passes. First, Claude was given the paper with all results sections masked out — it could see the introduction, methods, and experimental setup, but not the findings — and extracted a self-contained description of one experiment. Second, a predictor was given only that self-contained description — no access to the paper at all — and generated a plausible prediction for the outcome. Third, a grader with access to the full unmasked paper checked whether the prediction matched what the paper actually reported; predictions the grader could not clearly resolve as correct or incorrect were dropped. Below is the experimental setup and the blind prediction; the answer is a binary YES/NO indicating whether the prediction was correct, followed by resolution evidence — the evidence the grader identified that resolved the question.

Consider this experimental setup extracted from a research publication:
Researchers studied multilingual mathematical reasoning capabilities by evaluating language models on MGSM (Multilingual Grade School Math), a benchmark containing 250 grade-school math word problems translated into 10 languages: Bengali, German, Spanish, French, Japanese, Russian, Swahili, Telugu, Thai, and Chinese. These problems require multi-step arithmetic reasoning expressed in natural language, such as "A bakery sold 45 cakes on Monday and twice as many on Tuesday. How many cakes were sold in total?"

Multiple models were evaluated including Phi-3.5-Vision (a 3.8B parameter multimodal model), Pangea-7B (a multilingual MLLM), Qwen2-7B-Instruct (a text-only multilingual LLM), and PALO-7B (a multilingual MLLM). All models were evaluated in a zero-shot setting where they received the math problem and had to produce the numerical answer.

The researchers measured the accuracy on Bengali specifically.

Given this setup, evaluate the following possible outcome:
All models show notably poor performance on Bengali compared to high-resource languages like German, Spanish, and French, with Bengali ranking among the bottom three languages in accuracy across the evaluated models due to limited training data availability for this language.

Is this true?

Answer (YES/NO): YES